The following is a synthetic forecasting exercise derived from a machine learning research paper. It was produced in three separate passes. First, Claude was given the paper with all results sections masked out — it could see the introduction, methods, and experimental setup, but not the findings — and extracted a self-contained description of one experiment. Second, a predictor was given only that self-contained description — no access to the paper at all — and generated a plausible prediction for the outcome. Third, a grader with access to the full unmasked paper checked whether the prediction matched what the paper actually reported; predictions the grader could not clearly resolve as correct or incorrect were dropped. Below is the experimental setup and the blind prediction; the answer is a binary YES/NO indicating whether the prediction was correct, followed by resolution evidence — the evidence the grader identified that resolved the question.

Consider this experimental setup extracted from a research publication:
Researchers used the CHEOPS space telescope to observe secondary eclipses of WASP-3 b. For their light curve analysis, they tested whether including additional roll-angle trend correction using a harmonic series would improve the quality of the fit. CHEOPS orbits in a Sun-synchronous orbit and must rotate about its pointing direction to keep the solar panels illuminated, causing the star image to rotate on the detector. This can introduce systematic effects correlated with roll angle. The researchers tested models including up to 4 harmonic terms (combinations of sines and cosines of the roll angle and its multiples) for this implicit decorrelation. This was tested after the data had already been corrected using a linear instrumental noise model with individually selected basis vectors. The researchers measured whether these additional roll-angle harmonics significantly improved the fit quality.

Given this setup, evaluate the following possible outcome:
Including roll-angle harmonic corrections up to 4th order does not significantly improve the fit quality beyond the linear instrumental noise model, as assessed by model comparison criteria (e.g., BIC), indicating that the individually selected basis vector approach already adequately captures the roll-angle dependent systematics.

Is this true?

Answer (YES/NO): YES